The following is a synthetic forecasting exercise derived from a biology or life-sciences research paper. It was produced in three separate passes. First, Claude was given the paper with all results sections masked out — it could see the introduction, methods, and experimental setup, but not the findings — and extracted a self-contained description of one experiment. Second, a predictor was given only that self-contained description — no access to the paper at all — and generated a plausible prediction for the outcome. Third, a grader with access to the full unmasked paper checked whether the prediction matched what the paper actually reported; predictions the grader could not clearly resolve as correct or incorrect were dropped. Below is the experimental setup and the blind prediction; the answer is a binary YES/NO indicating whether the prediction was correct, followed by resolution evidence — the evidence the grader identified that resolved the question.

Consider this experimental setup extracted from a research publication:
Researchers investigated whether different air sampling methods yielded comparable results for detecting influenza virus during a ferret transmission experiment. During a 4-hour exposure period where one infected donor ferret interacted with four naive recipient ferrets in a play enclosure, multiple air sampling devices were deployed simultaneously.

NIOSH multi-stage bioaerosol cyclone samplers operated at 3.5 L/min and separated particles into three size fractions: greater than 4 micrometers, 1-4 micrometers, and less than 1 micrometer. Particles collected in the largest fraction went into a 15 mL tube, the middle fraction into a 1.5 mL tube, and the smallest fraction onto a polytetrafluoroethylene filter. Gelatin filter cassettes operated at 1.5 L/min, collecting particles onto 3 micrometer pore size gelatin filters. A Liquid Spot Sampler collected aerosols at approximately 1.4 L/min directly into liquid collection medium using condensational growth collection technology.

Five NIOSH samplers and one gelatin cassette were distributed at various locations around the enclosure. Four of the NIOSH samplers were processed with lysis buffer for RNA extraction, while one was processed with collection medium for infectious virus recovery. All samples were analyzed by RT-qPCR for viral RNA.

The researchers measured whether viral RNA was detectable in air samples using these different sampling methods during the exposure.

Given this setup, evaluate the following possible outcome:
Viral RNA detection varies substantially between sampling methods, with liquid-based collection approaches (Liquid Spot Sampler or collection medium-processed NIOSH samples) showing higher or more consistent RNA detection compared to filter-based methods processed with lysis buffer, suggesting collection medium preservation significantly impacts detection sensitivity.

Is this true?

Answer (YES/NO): NO